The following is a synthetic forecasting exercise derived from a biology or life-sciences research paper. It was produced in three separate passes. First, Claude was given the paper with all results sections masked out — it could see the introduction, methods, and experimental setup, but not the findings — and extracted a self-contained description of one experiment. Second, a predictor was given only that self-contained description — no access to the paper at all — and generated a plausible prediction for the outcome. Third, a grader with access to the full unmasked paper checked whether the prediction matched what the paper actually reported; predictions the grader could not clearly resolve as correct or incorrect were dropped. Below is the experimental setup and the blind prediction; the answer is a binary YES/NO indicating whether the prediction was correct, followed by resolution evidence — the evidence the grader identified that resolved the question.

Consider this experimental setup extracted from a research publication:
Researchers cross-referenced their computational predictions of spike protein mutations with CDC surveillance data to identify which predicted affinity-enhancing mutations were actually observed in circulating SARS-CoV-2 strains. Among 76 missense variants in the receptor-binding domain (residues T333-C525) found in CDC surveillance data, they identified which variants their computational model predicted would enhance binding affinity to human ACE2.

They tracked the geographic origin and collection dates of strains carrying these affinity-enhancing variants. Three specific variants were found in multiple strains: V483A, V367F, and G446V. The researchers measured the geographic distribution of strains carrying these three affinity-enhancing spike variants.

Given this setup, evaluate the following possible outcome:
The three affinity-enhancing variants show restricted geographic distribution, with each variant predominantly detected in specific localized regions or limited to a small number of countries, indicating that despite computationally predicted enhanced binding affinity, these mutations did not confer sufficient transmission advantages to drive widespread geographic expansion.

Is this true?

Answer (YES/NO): NO